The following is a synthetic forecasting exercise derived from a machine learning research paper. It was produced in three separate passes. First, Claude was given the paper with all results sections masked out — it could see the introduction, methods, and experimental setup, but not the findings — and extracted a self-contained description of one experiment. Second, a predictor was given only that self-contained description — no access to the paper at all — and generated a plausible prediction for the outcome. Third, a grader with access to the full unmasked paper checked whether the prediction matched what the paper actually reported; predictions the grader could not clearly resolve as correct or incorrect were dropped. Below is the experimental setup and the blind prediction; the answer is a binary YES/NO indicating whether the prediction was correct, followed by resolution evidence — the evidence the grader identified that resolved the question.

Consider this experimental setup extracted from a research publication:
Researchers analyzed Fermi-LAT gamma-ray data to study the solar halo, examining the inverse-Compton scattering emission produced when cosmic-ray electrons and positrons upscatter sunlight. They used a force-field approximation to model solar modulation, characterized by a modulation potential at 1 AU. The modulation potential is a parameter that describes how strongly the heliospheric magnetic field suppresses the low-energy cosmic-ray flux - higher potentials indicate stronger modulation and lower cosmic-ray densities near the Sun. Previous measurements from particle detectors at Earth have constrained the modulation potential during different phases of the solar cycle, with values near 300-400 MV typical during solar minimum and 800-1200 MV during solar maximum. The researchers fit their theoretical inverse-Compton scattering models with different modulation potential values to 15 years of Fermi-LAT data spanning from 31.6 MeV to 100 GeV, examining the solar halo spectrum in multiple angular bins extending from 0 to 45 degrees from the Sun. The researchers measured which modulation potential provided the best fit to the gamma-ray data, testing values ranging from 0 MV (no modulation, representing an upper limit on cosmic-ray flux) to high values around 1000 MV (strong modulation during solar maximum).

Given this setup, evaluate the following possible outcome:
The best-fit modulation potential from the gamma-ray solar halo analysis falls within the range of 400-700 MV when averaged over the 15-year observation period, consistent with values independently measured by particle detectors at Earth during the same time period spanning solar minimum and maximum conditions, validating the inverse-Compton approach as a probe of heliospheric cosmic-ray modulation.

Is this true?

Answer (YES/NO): YES